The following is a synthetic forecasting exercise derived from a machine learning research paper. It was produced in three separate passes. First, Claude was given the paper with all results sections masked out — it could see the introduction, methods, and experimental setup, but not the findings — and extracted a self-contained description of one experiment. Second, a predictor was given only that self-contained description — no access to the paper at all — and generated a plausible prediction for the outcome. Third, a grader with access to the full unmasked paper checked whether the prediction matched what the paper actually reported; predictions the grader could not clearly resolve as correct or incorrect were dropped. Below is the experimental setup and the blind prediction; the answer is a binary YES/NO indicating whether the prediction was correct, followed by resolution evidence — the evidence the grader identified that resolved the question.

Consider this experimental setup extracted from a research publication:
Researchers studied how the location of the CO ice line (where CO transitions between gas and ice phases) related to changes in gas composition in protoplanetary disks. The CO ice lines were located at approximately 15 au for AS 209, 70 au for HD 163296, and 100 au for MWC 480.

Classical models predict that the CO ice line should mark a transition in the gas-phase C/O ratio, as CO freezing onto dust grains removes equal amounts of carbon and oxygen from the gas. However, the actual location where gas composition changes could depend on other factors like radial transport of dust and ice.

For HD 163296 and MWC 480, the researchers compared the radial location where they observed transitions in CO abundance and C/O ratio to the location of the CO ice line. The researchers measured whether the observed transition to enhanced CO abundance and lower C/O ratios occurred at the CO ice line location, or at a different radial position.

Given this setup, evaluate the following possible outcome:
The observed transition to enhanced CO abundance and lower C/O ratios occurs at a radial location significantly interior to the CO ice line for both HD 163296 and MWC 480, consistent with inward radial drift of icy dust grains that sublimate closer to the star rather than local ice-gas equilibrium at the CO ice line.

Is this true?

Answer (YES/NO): YES